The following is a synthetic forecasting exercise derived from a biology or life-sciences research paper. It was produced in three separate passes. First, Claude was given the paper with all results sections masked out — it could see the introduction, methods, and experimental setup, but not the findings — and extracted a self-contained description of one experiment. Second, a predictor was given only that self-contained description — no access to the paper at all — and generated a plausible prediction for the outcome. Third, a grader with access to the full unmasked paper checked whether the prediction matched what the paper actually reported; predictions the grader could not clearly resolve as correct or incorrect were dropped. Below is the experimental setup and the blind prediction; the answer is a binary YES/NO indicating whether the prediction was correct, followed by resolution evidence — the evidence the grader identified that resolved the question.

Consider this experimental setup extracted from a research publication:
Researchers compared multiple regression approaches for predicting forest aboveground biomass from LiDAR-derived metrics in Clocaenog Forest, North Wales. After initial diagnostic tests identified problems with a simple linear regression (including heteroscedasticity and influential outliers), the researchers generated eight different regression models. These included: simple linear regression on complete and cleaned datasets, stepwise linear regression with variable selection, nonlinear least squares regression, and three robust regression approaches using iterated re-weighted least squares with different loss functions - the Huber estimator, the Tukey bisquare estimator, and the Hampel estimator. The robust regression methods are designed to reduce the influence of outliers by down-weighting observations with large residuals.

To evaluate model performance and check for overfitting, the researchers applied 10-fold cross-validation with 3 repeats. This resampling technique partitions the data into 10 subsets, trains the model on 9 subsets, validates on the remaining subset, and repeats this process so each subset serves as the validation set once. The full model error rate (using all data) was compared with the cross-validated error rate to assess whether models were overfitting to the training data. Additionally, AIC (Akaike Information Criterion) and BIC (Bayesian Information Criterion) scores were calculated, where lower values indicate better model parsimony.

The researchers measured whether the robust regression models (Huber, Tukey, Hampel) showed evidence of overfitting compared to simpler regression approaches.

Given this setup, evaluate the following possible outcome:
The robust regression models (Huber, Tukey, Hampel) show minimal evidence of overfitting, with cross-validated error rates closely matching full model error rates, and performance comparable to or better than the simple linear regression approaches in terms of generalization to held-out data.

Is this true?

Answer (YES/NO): NO